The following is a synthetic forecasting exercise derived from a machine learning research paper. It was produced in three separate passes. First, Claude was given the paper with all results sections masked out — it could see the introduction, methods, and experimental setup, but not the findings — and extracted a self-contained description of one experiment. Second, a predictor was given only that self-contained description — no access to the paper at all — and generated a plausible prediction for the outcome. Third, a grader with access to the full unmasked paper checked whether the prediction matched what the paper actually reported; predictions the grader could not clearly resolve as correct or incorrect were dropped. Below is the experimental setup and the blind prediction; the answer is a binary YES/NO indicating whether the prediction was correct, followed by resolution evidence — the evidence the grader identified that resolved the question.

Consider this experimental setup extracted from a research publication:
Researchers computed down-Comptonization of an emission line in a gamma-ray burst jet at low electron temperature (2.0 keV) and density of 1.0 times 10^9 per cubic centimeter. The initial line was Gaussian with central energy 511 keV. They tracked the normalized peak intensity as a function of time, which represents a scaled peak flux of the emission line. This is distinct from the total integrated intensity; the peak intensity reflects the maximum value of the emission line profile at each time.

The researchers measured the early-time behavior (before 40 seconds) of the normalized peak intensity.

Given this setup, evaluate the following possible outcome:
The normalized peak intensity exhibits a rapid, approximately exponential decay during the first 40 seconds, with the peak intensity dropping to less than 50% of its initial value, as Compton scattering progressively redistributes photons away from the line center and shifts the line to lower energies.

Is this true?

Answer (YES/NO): NO